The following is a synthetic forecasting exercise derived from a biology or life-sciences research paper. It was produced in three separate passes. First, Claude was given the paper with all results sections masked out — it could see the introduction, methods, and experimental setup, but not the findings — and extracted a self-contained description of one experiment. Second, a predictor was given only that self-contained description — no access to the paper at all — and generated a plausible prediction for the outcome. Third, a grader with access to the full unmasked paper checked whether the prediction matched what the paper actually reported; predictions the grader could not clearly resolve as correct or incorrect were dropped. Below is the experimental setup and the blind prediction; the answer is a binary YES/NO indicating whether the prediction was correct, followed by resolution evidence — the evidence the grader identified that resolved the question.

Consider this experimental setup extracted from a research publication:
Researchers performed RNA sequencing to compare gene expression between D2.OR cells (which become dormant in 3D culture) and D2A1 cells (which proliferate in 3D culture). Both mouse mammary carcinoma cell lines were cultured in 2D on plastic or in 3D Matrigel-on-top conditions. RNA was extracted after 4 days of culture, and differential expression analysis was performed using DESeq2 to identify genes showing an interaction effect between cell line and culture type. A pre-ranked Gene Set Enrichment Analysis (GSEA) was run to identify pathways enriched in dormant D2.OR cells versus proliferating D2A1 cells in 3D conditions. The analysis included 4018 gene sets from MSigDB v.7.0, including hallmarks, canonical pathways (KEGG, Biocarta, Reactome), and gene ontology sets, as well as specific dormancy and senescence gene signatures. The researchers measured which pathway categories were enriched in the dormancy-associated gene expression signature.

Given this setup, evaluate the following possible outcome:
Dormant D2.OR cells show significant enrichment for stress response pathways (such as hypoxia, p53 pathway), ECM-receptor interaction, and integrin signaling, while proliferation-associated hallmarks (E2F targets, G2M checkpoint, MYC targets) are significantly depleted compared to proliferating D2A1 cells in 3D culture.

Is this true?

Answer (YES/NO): NO